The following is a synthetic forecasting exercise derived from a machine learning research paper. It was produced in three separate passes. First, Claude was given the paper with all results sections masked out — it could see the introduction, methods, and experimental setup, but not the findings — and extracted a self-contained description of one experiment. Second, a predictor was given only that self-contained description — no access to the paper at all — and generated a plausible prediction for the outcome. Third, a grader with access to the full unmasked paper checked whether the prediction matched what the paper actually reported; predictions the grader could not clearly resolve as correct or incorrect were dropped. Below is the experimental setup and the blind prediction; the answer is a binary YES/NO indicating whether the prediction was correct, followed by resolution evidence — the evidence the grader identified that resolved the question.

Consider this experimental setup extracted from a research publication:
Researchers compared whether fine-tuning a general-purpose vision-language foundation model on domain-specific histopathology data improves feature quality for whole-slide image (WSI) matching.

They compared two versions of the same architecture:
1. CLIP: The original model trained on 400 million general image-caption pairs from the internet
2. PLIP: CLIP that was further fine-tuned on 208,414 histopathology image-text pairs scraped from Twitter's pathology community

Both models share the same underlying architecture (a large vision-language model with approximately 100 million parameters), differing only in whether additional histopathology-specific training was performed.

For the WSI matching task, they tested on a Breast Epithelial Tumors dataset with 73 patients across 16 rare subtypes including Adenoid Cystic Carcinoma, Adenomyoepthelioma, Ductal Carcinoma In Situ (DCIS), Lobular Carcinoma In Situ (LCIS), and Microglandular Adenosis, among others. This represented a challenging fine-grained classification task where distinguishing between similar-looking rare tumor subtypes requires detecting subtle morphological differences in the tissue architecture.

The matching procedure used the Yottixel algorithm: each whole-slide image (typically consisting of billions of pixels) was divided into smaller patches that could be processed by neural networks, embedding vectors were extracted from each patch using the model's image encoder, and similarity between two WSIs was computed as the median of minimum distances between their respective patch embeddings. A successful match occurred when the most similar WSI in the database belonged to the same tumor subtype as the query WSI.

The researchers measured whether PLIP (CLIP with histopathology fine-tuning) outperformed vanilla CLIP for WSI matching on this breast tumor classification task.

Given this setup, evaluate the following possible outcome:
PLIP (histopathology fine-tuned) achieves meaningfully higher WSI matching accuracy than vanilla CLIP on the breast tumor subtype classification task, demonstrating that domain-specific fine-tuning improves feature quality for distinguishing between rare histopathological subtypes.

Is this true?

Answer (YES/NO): YES